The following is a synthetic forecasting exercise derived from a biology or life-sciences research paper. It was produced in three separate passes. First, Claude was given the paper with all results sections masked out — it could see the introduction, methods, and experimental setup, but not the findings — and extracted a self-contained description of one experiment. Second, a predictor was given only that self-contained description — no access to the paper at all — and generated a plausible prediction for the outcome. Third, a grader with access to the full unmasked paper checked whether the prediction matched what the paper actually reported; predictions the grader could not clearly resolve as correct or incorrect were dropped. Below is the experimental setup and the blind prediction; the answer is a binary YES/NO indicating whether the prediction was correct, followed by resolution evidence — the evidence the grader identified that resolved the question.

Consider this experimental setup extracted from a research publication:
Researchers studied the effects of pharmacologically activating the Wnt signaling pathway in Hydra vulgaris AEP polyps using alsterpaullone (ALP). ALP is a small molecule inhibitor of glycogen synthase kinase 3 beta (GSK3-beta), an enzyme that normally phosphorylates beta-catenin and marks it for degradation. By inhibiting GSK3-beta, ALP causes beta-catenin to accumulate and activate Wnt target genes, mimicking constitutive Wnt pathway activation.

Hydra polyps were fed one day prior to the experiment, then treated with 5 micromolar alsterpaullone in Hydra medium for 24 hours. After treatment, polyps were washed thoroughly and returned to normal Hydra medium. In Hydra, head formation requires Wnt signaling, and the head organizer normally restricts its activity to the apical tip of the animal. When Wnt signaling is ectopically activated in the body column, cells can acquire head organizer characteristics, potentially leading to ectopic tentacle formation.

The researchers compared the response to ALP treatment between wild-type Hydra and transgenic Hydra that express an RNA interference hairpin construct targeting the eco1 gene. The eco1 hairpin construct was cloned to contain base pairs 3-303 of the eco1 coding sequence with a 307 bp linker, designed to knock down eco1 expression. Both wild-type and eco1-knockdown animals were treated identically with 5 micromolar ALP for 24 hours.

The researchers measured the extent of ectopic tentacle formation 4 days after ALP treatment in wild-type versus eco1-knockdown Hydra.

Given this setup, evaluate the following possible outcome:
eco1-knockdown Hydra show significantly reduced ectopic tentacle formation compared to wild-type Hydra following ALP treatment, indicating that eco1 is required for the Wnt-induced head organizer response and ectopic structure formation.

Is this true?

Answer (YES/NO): NO